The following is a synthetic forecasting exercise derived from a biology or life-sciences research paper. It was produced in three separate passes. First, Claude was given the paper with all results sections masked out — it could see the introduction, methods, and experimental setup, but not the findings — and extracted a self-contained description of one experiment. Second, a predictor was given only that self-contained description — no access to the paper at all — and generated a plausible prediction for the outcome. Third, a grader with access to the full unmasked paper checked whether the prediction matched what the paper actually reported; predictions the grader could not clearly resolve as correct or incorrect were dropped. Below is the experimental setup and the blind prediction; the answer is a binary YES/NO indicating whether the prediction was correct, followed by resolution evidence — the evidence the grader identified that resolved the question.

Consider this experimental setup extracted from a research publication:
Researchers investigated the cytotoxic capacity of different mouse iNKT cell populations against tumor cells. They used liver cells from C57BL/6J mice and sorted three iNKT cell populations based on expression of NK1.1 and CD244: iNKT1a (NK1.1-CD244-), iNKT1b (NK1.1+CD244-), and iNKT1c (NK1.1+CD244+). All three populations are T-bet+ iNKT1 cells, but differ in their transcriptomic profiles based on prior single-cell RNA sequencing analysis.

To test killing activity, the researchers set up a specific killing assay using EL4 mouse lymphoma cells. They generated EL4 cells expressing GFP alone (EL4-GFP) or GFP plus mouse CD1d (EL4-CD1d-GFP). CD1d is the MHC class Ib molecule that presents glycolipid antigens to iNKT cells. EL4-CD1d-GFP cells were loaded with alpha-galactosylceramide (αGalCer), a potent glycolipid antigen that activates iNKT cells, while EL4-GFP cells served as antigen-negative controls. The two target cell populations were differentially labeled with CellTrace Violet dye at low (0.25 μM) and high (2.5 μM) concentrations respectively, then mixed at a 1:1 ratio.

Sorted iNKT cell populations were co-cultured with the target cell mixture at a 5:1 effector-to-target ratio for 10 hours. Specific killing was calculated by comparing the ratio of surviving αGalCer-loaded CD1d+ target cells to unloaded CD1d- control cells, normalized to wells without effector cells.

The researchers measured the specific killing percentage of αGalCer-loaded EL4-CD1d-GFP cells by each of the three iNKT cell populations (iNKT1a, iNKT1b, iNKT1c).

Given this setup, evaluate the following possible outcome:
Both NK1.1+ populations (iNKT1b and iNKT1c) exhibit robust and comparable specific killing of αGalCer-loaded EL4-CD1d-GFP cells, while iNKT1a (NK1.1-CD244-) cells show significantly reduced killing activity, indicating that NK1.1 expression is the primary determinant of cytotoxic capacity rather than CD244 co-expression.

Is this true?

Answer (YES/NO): NO